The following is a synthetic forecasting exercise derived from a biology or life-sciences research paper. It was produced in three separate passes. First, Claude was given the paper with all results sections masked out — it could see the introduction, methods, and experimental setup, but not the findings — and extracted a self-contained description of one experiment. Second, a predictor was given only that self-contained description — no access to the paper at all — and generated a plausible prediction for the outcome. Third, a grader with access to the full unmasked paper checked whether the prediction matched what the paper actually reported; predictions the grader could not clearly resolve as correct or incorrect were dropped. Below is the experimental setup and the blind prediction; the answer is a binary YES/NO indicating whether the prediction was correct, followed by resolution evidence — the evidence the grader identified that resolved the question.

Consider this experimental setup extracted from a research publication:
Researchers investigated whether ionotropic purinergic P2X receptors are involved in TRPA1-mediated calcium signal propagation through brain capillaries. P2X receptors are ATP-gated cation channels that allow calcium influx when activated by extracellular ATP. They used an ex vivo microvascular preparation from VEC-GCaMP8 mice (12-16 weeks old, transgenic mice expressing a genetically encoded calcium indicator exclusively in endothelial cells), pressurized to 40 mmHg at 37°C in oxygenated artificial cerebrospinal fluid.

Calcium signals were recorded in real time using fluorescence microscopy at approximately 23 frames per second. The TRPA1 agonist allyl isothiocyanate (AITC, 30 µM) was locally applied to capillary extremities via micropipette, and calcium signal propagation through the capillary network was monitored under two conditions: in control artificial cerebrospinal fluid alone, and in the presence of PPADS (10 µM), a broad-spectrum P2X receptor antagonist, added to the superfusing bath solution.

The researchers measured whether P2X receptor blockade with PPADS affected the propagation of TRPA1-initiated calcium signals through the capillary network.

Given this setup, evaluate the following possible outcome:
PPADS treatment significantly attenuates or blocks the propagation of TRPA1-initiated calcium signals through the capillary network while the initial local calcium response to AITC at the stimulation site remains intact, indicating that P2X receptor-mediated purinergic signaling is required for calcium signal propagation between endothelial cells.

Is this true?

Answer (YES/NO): YES